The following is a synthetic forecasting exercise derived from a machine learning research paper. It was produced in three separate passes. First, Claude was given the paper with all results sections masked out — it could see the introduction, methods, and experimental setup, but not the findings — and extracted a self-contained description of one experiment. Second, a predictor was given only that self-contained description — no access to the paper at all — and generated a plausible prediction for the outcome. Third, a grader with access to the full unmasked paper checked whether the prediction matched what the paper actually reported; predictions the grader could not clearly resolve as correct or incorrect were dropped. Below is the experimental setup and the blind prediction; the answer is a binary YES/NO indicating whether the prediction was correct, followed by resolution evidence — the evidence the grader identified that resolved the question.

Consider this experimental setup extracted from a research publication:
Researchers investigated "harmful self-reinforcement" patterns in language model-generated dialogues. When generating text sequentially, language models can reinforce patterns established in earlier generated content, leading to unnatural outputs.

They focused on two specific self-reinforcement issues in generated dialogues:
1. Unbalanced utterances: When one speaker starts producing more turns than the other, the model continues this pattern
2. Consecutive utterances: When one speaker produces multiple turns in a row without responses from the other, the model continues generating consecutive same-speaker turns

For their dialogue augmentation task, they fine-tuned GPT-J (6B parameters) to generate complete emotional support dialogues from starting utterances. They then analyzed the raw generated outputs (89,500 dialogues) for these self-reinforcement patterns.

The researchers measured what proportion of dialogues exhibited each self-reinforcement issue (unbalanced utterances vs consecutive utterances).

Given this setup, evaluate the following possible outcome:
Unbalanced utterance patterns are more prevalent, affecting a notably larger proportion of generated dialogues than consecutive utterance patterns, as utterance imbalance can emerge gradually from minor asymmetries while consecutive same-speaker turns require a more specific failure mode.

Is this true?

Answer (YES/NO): YES